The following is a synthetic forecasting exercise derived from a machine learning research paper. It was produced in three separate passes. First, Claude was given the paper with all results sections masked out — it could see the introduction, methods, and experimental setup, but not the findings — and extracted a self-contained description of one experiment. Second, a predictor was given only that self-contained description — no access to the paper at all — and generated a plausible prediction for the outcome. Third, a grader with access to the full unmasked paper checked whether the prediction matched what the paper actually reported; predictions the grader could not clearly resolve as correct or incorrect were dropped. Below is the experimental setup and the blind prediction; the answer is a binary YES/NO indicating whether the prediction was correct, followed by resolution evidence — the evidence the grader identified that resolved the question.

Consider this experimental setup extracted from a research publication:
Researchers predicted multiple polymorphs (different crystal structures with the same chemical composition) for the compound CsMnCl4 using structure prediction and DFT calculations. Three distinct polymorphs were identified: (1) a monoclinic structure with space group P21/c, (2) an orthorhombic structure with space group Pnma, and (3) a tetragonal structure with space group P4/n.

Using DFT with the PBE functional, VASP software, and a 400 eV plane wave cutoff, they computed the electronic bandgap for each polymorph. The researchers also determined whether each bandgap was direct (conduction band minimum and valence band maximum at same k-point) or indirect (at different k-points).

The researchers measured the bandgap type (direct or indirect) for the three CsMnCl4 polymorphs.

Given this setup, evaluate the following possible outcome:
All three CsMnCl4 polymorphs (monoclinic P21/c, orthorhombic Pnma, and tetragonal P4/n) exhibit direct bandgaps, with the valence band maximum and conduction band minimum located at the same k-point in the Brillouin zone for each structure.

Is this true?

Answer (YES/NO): NO